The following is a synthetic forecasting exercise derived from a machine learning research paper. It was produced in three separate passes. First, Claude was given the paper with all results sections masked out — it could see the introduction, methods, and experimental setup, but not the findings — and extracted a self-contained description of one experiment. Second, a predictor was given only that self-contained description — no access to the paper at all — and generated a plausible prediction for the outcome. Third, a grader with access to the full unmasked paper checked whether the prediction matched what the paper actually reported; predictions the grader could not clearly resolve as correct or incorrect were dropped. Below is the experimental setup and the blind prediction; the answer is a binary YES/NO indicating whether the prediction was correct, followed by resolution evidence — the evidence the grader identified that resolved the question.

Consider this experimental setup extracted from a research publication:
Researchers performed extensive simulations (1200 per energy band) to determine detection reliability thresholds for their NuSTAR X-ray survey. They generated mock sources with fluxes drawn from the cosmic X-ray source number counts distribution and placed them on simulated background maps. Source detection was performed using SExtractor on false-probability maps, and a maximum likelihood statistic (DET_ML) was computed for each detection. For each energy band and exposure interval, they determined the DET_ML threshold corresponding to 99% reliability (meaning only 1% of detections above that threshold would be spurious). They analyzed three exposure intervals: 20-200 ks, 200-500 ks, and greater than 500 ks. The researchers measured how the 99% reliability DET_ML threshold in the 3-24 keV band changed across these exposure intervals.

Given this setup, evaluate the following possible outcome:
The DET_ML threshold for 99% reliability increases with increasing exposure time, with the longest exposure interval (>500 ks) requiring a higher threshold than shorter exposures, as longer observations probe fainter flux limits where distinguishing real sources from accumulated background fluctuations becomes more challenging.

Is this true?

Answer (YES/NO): NO